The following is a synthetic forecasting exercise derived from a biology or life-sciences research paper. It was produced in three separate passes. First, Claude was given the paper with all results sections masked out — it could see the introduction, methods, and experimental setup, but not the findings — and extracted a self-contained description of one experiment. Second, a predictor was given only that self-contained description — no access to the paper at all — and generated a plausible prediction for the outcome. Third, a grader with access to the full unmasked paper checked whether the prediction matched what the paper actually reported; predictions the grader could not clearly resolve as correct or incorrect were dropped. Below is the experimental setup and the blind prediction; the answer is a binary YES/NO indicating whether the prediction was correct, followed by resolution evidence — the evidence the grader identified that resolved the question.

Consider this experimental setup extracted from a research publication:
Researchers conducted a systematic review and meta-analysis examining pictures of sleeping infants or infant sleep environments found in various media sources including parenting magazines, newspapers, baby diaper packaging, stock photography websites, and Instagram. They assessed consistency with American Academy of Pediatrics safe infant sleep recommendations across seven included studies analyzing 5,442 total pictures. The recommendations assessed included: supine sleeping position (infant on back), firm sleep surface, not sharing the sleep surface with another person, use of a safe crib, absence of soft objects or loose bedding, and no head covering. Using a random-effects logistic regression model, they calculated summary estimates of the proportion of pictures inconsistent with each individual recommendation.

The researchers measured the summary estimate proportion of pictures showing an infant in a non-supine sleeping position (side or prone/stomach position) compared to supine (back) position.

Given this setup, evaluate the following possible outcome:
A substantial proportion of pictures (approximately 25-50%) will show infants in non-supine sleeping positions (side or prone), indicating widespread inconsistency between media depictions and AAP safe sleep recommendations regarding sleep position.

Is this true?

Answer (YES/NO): YES